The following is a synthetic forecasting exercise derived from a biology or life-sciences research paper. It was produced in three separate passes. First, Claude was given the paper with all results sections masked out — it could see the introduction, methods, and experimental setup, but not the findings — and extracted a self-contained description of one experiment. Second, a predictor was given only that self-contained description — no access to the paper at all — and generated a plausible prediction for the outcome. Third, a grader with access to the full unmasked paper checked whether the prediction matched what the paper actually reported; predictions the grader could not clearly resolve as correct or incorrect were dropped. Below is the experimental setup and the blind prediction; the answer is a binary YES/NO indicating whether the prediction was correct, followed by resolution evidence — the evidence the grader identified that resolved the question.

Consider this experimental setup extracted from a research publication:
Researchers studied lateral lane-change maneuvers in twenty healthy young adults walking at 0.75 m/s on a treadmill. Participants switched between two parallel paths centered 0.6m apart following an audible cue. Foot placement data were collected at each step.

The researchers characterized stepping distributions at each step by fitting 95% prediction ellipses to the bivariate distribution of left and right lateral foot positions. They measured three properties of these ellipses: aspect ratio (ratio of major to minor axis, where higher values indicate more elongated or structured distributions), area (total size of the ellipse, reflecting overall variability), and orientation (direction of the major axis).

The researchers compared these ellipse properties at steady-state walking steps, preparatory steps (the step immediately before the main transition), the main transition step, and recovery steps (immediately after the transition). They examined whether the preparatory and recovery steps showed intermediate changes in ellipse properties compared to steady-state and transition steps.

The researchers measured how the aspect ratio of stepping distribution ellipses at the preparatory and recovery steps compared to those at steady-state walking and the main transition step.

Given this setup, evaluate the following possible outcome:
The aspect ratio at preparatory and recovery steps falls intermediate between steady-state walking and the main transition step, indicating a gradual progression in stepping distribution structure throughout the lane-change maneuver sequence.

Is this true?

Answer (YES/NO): YES